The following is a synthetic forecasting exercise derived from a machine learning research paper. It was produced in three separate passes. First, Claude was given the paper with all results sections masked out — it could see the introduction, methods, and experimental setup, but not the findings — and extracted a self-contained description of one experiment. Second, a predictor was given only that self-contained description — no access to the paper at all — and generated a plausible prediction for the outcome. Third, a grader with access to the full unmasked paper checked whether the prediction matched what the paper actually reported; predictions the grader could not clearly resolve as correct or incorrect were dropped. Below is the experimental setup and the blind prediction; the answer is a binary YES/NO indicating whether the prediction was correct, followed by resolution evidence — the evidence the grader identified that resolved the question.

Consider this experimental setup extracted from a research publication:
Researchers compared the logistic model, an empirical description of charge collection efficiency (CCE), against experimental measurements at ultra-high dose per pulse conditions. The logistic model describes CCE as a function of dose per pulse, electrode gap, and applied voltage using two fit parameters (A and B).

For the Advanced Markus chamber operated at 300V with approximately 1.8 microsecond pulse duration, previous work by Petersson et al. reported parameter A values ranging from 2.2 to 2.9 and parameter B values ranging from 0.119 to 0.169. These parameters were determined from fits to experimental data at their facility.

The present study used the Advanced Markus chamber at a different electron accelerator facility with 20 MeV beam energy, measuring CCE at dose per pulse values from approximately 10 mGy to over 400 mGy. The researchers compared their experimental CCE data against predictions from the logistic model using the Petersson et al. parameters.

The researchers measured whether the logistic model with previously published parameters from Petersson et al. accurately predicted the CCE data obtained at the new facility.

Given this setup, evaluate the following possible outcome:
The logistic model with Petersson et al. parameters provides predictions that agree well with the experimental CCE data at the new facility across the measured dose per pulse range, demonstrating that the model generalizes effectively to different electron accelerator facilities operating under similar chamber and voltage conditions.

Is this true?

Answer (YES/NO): NO